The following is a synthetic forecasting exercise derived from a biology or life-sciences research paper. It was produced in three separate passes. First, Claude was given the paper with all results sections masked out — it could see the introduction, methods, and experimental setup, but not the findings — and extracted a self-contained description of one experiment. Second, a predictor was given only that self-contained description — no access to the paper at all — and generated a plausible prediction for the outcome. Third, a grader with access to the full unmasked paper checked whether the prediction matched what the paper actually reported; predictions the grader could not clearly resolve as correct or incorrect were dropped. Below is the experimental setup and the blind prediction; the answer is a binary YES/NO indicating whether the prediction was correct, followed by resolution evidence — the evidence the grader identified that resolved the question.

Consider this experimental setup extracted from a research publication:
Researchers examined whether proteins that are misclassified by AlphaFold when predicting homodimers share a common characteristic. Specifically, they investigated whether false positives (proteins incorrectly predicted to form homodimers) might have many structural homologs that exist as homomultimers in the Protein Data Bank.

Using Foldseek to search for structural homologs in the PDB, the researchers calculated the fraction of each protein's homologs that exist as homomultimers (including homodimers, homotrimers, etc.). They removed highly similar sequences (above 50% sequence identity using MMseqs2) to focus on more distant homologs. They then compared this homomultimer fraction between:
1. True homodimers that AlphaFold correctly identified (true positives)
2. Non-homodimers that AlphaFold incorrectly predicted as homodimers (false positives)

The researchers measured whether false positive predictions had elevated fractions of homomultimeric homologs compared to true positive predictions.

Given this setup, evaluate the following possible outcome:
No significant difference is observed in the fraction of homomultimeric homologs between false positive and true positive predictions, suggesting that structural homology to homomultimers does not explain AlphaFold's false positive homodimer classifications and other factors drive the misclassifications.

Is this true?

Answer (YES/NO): NO